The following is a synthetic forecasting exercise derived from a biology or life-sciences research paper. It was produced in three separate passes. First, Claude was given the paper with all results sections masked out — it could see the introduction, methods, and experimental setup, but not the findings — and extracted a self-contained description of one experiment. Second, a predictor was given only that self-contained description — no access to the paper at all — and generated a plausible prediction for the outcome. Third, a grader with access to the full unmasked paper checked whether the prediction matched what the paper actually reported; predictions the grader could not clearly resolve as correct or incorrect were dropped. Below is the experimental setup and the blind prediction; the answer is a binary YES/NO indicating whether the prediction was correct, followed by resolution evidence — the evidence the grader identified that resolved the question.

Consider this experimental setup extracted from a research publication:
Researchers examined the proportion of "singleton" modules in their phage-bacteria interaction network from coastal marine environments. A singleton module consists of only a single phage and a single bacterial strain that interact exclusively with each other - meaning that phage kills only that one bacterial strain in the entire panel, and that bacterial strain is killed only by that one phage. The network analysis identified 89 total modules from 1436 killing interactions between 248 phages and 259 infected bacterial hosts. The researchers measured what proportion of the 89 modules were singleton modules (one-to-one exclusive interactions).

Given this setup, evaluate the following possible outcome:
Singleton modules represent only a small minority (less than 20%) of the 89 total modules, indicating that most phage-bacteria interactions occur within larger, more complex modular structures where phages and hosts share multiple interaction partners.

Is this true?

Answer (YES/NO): NO